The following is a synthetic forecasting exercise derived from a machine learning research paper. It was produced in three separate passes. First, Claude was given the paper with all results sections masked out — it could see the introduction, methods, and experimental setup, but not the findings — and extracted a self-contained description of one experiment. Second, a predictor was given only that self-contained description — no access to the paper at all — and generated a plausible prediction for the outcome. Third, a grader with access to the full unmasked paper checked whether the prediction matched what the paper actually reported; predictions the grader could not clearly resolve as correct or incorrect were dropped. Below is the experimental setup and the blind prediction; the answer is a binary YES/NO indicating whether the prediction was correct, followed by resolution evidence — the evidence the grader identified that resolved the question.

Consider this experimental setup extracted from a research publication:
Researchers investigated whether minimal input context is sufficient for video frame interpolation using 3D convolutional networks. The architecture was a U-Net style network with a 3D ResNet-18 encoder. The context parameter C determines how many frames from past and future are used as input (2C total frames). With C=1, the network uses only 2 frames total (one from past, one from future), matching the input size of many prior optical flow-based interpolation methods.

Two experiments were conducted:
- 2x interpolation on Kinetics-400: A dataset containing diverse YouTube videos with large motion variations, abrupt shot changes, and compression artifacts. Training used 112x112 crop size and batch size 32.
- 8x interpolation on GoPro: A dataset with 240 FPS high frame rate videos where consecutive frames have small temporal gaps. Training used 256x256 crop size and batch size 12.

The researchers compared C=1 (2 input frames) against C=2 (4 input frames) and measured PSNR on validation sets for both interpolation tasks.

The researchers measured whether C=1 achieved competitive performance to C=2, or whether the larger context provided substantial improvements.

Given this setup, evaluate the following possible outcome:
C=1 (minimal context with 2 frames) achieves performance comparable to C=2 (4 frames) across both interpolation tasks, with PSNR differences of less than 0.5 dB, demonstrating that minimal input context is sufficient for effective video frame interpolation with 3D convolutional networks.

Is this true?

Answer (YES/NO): NO